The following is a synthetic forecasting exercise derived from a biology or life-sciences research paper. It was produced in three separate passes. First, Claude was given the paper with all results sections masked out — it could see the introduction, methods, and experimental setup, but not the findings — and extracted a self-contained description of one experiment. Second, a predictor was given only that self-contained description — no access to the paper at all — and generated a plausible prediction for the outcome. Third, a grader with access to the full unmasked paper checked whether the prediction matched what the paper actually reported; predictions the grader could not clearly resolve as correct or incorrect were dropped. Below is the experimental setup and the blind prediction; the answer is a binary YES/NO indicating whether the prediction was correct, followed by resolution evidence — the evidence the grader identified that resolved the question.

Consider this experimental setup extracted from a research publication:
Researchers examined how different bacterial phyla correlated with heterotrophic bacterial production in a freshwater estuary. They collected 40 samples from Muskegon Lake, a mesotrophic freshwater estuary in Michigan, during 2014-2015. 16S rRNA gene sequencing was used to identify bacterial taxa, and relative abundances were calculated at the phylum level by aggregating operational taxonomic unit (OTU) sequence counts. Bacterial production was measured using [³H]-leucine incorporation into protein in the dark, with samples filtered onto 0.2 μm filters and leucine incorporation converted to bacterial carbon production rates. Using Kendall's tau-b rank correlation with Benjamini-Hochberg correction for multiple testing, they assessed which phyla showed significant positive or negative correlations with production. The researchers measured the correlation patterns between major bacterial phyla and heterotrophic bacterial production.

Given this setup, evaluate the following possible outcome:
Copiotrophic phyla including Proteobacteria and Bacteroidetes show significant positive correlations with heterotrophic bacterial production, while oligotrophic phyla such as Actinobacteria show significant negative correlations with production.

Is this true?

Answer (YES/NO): NO